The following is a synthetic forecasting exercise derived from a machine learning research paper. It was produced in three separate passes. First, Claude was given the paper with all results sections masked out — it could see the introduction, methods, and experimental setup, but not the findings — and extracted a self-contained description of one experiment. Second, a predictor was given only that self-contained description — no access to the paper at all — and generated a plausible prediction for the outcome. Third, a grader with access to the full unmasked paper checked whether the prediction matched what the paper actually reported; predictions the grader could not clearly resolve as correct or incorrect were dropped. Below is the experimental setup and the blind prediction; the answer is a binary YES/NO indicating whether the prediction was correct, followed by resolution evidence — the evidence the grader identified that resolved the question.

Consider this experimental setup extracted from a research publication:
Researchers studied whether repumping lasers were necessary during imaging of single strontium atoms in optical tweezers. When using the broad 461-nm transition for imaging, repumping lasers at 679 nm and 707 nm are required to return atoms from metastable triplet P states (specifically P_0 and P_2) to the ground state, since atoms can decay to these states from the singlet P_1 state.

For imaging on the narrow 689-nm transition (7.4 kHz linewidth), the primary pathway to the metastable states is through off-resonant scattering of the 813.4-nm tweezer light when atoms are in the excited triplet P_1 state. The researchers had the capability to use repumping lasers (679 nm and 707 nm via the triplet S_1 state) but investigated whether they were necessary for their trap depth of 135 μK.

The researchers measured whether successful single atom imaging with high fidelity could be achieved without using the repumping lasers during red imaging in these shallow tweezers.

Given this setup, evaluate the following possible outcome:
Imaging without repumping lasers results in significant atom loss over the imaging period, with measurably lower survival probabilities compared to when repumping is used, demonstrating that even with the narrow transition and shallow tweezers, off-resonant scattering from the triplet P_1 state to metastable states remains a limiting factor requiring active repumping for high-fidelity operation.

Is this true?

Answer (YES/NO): NO